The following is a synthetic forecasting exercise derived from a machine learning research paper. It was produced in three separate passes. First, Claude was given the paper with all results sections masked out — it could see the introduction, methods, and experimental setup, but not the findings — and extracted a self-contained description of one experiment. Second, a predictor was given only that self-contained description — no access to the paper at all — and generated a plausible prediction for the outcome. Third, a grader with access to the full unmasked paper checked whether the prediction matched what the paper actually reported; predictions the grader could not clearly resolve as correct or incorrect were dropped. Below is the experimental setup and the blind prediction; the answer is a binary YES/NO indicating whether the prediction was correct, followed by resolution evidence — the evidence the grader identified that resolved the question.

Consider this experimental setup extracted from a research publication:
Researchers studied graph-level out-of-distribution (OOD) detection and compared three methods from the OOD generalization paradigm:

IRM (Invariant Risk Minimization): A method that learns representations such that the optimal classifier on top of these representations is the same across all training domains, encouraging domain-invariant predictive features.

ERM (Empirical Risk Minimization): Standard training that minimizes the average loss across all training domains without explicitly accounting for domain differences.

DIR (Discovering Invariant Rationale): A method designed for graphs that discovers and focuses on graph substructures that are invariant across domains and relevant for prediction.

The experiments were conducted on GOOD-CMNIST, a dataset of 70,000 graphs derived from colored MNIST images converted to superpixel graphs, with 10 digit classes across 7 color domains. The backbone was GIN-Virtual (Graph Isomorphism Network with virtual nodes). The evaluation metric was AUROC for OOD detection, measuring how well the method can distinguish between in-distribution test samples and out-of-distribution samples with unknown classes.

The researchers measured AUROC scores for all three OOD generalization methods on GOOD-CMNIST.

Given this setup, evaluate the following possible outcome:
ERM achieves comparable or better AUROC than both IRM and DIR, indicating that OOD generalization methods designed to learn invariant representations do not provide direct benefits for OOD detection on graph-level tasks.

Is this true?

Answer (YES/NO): NO